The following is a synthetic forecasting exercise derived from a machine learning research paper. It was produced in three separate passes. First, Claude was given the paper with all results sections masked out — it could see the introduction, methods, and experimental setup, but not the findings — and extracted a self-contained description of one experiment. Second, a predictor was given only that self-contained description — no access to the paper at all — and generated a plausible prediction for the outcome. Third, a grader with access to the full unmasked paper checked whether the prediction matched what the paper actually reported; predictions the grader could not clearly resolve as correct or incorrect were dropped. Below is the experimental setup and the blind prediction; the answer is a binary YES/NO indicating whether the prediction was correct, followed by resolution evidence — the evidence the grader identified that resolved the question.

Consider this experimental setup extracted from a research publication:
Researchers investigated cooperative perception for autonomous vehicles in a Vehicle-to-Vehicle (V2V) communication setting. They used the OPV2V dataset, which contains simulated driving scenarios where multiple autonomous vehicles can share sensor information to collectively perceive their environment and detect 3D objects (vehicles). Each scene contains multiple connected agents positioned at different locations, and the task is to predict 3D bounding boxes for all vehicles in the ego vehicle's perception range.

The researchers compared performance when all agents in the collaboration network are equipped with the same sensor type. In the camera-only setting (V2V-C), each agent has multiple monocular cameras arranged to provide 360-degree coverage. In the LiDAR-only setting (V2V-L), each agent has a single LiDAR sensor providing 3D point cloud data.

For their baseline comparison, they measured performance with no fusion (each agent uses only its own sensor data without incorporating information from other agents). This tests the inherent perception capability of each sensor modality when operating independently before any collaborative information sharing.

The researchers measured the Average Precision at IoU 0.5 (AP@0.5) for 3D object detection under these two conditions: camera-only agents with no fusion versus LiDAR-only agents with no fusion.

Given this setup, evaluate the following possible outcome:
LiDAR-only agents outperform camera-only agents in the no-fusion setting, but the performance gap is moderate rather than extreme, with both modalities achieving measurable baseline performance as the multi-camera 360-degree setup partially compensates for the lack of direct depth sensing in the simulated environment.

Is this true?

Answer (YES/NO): NO